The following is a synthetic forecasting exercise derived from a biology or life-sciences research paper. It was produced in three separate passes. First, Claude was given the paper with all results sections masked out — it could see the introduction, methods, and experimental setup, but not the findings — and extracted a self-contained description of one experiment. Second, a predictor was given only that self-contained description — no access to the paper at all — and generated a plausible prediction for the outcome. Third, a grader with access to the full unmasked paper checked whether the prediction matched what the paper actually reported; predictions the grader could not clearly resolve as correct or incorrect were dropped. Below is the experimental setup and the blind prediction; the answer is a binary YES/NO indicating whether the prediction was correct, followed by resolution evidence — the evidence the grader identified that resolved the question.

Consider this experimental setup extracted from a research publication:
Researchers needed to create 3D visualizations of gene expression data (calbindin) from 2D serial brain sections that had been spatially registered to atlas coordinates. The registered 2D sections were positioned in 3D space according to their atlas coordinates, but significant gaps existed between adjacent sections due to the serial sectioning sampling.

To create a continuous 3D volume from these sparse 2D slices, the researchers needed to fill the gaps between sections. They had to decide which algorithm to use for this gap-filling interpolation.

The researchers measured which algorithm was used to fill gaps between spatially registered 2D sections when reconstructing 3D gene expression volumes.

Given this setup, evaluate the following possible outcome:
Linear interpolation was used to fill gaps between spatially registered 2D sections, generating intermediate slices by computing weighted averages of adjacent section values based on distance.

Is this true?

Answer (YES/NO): NO